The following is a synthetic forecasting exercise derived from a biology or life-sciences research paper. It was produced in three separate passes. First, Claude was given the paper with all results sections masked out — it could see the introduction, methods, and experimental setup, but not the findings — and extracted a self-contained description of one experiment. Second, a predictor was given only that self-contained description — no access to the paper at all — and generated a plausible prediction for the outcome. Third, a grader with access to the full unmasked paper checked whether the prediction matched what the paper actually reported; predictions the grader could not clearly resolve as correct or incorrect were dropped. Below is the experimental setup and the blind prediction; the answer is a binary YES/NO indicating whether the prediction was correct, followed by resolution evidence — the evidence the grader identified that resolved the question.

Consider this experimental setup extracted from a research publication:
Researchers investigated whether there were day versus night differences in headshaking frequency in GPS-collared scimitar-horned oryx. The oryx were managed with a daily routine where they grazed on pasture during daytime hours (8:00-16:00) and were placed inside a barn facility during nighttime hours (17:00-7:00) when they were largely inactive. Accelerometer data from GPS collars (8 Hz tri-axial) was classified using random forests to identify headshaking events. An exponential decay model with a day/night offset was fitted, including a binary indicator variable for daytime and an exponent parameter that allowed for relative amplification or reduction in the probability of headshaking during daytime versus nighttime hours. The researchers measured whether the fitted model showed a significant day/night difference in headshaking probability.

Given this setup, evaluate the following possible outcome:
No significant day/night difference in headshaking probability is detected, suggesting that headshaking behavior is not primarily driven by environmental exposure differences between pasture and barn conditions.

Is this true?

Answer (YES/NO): NO